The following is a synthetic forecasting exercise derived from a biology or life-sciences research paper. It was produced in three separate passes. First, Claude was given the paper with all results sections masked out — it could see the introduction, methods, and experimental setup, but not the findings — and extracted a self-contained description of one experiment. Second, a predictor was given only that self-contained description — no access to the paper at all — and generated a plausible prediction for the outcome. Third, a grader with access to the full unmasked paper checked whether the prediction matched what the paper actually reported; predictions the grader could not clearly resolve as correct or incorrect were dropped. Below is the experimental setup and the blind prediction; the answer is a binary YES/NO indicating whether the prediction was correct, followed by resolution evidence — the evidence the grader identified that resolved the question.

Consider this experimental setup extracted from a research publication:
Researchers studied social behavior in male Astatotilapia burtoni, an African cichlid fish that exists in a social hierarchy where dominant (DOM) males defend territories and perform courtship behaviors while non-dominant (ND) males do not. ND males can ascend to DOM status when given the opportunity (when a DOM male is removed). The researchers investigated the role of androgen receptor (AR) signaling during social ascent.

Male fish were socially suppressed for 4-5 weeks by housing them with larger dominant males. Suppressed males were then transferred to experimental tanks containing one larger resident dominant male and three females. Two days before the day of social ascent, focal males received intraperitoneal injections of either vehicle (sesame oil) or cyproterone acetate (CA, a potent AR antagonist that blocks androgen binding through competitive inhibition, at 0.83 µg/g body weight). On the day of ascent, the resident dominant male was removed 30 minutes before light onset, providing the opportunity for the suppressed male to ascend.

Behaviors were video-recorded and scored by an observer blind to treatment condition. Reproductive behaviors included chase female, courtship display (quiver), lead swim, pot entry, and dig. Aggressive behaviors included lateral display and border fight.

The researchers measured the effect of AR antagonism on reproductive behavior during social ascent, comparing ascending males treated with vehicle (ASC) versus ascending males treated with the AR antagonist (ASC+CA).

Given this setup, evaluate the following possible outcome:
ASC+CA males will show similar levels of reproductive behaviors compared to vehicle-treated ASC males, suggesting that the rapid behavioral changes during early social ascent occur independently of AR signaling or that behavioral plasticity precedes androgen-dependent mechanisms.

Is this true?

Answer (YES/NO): NO